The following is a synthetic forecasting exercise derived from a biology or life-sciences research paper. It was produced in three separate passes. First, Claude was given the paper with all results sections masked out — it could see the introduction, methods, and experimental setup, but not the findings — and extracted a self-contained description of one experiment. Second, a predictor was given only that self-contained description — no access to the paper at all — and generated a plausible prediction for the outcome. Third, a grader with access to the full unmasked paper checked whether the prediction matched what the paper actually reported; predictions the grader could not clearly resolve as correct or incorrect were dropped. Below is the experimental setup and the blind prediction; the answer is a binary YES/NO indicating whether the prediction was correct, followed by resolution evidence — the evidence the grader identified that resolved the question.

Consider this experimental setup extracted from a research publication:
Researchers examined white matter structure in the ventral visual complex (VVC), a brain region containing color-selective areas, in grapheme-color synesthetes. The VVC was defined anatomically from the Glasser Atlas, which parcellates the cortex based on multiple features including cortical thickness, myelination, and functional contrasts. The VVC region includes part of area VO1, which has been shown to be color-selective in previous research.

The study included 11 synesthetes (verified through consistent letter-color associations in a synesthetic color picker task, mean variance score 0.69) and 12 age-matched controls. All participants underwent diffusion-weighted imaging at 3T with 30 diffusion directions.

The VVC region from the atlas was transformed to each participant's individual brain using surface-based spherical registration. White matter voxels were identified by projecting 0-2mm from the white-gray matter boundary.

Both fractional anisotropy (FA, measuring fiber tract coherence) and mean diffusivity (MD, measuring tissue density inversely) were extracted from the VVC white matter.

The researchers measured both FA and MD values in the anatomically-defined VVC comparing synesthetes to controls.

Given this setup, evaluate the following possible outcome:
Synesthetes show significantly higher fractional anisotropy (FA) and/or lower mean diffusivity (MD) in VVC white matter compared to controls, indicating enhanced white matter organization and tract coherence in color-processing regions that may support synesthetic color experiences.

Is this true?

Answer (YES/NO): NO